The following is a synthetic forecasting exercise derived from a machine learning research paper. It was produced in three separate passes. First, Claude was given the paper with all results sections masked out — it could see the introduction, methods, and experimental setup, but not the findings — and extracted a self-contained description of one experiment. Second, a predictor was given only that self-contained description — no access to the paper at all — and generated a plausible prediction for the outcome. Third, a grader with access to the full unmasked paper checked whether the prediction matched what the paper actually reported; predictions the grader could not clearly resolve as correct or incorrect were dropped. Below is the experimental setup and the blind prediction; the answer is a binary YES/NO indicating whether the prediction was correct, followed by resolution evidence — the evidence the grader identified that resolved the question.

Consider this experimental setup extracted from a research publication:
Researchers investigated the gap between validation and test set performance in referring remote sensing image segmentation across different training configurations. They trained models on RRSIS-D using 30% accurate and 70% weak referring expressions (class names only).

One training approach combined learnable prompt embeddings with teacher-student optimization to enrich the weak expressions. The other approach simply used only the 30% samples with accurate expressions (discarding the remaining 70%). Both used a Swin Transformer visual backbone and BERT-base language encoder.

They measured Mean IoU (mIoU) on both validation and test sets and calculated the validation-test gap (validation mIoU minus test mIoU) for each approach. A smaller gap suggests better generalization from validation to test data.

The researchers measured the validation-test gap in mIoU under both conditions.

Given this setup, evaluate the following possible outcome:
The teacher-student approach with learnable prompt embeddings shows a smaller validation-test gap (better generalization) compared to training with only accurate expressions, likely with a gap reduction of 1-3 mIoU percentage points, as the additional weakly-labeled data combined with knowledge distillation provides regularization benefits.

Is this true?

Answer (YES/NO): NO